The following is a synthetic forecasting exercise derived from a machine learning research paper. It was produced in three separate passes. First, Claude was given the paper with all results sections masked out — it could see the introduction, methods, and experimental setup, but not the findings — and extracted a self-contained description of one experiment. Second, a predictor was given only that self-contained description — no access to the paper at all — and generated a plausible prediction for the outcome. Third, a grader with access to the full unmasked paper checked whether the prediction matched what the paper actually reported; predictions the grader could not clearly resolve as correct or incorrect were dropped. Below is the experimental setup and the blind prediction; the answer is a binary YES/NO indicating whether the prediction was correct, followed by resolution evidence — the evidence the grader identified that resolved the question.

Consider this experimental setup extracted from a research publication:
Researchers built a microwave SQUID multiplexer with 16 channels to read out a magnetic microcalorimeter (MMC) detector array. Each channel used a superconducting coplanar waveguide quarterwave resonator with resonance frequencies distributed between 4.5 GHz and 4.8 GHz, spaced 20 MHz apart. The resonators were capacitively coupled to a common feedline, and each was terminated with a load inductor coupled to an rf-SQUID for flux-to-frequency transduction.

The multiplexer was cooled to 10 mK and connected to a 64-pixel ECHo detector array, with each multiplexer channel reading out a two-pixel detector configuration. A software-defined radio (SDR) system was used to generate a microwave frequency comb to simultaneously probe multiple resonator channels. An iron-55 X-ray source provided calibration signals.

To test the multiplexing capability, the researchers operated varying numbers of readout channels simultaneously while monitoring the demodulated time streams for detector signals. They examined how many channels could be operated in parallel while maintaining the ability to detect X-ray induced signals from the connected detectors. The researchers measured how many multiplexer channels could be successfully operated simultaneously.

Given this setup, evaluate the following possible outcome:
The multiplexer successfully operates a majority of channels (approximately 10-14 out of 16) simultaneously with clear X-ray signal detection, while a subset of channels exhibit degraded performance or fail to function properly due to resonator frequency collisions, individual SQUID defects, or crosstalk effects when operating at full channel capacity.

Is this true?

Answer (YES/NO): NO